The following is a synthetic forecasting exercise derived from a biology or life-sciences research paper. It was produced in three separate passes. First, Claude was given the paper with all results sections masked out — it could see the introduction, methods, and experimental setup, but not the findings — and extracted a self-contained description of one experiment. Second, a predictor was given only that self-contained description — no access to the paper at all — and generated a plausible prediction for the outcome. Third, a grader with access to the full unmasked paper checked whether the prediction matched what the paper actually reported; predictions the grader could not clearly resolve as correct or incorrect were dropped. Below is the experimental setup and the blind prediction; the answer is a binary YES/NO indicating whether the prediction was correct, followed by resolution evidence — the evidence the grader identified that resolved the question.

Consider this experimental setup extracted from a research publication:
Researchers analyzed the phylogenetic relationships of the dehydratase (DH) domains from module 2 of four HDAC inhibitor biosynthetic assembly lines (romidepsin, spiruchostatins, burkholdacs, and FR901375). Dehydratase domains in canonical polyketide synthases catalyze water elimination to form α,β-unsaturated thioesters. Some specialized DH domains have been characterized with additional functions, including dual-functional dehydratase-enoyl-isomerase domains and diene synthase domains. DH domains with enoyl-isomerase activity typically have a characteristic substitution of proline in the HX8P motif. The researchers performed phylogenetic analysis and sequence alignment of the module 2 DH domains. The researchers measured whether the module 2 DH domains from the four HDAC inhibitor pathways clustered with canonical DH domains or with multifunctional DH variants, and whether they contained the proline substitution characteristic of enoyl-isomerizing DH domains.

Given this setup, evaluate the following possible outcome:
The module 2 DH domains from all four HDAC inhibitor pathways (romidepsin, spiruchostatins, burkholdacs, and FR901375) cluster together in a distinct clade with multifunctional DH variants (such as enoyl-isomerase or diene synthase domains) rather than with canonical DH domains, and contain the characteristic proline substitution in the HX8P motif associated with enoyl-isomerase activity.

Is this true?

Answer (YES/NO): YES